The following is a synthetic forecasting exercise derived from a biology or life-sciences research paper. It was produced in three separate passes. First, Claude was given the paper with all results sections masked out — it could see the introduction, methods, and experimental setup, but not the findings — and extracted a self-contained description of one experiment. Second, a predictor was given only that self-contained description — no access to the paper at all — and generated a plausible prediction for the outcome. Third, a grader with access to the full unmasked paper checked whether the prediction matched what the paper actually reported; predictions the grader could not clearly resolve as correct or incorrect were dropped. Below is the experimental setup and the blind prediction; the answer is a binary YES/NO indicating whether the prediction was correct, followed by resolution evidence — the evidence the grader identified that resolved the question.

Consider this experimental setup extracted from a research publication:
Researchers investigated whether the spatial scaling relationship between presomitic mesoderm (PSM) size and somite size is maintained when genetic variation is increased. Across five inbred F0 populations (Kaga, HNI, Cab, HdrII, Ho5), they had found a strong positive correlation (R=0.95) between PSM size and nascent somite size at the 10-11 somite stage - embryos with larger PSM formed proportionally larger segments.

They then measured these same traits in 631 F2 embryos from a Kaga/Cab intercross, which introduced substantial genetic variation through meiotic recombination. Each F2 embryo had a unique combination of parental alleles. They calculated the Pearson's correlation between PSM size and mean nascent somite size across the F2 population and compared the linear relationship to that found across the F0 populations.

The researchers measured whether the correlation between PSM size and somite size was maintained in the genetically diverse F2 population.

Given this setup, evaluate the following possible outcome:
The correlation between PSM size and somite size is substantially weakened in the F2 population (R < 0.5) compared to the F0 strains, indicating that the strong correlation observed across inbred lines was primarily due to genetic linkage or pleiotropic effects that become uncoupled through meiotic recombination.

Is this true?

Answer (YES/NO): NO